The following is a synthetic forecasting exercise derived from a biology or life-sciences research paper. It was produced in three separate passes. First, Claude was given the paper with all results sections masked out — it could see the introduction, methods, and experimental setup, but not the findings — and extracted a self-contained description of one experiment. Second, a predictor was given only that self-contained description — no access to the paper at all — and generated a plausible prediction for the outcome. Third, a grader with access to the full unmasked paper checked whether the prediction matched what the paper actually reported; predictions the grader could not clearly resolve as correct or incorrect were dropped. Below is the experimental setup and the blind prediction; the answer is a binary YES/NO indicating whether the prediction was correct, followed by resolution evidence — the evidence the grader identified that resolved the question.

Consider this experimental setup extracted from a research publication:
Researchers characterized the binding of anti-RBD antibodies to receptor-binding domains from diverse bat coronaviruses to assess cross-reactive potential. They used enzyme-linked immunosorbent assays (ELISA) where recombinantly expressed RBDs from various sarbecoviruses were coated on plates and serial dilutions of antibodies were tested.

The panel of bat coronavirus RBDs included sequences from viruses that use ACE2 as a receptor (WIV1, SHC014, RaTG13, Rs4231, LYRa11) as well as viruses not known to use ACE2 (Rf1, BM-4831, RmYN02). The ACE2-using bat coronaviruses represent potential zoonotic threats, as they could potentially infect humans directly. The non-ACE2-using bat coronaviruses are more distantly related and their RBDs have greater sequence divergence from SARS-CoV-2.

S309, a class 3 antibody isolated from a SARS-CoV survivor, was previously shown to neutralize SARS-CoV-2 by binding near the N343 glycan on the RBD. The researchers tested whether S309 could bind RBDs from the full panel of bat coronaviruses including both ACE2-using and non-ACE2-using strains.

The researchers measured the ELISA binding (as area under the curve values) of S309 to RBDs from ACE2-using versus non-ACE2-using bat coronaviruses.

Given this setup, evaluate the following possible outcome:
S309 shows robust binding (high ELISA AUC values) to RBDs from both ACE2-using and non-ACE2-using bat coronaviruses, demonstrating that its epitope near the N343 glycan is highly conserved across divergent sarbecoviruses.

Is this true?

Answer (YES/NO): NO